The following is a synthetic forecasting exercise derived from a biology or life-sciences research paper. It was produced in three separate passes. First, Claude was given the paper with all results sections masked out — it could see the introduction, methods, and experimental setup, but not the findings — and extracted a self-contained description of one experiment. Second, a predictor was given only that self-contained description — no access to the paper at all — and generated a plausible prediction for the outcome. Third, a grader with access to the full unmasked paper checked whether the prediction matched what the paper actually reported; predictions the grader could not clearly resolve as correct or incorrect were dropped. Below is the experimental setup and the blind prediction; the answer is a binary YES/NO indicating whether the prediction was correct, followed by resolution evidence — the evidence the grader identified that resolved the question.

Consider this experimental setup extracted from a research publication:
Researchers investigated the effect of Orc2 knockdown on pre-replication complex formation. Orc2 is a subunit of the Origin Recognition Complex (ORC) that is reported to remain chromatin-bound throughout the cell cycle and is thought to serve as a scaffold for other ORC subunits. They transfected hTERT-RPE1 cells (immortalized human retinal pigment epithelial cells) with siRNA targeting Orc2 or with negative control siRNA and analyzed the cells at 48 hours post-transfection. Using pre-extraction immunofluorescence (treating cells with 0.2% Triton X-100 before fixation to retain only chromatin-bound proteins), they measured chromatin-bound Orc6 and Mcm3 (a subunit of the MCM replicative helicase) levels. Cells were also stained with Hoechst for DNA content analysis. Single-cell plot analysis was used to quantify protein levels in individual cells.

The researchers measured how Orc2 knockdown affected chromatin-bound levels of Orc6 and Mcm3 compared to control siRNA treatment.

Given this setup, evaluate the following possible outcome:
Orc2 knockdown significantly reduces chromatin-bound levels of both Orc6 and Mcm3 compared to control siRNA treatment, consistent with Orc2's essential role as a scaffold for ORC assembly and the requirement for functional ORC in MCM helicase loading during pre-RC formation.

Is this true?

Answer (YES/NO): NO